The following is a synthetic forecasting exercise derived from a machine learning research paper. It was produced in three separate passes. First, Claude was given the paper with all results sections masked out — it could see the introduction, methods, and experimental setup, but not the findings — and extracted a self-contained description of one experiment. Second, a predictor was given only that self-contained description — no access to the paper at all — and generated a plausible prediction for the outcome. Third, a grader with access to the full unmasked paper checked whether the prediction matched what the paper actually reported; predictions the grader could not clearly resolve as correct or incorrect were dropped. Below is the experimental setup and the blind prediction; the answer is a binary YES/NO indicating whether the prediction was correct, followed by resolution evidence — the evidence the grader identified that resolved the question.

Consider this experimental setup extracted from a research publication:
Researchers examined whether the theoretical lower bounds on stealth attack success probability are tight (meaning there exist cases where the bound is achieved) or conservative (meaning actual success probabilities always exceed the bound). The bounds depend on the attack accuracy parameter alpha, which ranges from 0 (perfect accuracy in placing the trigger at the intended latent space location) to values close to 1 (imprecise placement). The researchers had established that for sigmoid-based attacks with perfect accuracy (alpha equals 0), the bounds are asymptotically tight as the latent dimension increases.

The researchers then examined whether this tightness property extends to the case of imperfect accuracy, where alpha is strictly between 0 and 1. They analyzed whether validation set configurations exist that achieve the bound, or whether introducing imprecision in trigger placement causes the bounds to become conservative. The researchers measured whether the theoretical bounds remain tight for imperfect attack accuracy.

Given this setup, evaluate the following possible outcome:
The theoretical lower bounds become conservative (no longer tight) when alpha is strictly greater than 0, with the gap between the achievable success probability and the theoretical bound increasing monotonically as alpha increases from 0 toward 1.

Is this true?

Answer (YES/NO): NO